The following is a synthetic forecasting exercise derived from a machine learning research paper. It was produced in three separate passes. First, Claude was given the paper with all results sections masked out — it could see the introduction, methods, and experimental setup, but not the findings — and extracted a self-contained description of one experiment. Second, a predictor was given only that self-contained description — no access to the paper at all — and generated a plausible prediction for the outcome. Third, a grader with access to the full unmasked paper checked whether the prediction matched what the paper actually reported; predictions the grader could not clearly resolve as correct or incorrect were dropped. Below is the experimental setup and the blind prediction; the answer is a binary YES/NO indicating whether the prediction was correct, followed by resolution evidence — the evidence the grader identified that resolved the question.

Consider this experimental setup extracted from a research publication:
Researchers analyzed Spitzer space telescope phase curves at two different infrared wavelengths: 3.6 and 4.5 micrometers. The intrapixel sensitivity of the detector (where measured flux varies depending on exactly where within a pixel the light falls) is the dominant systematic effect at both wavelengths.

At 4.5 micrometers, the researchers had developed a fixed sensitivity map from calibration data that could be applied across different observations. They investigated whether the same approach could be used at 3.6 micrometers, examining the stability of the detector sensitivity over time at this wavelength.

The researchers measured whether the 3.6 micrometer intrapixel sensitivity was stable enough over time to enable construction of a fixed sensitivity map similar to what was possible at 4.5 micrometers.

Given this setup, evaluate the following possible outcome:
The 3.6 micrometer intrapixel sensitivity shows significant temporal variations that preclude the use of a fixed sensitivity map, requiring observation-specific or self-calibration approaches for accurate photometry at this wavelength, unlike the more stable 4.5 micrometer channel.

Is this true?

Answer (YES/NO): YES